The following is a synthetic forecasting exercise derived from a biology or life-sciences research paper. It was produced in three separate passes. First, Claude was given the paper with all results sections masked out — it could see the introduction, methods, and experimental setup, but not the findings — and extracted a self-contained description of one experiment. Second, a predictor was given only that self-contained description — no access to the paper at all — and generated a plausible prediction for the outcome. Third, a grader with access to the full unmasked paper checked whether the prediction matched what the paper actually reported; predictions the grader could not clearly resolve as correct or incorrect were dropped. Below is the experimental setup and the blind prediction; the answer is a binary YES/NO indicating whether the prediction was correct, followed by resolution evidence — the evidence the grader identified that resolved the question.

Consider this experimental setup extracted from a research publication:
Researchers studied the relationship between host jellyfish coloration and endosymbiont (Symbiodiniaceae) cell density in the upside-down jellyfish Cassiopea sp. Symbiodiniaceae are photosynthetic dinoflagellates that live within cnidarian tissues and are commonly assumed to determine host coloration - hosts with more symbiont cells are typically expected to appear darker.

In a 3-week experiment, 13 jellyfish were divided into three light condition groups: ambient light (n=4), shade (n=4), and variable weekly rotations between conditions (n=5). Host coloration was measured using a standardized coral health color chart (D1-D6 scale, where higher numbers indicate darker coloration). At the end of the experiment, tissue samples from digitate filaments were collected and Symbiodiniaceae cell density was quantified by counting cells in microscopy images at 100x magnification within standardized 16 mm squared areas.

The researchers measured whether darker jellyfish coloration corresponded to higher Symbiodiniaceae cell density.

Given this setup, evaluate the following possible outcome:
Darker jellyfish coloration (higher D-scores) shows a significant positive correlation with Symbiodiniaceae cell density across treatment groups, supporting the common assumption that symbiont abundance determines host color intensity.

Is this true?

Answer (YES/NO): NO